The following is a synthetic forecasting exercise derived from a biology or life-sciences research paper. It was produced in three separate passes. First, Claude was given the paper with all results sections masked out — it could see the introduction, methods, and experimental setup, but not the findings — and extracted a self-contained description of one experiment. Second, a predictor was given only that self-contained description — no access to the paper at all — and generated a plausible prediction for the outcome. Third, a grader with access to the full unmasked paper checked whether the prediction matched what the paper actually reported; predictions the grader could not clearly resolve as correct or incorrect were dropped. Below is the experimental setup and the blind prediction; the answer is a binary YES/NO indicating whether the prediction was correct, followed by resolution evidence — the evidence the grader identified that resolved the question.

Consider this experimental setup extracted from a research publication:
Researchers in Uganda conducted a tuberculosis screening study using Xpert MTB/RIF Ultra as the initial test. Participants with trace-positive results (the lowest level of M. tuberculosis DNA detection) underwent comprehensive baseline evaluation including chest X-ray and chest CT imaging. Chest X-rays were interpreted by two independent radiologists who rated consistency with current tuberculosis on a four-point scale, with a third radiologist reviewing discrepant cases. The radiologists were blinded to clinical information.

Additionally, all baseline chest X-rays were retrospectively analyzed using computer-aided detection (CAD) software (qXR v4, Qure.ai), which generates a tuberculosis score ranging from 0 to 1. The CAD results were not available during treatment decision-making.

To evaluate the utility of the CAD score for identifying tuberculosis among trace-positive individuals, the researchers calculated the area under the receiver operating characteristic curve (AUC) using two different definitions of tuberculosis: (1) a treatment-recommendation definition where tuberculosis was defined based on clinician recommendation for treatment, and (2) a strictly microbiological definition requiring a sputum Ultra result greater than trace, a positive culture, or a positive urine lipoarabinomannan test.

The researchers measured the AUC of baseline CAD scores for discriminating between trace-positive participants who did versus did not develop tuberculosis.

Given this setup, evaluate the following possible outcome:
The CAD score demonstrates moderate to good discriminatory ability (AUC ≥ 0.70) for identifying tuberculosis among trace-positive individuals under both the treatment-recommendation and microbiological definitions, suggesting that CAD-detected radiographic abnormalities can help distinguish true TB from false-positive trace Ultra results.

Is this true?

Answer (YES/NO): YES